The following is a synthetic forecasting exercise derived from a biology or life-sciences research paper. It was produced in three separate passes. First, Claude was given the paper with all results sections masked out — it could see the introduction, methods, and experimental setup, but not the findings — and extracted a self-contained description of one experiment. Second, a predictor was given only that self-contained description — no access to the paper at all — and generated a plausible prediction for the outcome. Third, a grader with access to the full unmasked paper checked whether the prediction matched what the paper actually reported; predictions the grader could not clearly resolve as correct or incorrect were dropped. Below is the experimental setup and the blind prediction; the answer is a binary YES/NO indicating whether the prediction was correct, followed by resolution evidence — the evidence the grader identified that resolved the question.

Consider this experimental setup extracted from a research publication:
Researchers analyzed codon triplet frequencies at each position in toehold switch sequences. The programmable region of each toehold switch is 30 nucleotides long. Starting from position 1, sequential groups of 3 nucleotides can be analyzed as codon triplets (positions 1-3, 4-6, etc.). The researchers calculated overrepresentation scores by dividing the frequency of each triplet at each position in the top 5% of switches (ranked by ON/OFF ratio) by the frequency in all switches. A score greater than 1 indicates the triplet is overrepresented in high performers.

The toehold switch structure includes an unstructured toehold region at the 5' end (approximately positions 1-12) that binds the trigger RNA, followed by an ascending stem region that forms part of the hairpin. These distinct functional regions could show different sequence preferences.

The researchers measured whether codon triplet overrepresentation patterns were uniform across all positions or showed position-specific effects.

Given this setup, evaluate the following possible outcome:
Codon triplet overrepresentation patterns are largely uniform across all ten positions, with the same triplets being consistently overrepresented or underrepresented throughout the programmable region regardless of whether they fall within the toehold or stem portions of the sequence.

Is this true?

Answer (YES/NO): NO